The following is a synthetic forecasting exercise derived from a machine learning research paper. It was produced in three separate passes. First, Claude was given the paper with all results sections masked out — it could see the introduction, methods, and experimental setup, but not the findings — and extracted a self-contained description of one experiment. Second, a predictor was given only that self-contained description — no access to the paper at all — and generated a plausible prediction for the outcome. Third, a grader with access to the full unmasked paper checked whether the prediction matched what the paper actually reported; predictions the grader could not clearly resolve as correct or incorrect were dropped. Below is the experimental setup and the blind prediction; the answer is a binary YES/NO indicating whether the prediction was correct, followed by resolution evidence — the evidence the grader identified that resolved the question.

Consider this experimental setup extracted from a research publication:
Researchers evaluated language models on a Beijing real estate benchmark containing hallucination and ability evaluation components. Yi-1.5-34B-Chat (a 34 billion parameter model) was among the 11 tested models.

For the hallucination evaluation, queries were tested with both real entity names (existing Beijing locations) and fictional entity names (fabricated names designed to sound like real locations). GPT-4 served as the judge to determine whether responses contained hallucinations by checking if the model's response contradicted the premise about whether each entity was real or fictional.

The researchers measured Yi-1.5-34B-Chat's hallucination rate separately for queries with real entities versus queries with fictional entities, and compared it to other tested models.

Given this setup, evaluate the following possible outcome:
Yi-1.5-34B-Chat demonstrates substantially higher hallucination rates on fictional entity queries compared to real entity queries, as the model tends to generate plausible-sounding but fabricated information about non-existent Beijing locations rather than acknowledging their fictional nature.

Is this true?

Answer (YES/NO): YES